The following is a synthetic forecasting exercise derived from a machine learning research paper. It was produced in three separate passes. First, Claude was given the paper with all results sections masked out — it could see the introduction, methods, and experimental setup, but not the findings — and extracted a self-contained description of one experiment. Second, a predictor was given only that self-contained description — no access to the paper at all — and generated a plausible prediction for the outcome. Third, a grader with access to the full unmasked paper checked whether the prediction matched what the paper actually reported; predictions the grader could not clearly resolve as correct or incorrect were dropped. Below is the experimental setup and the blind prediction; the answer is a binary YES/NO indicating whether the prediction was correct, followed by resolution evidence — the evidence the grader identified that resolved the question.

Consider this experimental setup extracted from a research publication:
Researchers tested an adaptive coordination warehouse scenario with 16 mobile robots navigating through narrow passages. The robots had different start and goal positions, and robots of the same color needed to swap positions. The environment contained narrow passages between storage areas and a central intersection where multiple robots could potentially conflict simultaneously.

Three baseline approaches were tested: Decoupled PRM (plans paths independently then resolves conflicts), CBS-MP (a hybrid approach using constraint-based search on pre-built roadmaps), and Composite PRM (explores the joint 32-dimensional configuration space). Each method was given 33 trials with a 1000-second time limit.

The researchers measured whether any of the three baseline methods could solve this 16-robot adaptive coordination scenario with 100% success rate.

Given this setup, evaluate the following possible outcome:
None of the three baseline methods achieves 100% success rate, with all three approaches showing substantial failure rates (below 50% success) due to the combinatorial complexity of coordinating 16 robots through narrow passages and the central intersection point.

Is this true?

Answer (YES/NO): YES